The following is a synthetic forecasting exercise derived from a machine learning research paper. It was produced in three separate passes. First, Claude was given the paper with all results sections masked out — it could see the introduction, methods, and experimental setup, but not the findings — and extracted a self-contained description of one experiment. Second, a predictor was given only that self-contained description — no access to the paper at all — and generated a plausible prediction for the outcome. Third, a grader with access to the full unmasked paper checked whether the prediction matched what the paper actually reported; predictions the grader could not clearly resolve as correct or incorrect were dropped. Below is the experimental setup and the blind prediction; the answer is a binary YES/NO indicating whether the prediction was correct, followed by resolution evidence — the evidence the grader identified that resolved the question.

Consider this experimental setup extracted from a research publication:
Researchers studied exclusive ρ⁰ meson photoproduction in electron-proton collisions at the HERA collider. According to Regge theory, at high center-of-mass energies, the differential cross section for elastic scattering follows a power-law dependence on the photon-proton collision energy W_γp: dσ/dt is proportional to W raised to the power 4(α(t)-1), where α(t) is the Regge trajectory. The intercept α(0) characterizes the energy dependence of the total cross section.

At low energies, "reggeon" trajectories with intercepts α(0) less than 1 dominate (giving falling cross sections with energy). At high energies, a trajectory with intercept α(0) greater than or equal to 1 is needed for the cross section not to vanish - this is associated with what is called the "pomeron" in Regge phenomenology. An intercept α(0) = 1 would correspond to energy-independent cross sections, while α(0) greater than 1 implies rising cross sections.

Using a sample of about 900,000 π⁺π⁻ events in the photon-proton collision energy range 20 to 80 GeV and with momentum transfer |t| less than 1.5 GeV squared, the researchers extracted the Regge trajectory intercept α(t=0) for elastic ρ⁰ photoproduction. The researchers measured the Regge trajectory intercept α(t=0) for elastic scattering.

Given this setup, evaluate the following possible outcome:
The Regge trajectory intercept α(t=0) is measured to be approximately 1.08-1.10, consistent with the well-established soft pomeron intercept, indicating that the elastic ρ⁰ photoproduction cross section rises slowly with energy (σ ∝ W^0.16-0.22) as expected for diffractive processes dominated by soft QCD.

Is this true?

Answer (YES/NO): NO